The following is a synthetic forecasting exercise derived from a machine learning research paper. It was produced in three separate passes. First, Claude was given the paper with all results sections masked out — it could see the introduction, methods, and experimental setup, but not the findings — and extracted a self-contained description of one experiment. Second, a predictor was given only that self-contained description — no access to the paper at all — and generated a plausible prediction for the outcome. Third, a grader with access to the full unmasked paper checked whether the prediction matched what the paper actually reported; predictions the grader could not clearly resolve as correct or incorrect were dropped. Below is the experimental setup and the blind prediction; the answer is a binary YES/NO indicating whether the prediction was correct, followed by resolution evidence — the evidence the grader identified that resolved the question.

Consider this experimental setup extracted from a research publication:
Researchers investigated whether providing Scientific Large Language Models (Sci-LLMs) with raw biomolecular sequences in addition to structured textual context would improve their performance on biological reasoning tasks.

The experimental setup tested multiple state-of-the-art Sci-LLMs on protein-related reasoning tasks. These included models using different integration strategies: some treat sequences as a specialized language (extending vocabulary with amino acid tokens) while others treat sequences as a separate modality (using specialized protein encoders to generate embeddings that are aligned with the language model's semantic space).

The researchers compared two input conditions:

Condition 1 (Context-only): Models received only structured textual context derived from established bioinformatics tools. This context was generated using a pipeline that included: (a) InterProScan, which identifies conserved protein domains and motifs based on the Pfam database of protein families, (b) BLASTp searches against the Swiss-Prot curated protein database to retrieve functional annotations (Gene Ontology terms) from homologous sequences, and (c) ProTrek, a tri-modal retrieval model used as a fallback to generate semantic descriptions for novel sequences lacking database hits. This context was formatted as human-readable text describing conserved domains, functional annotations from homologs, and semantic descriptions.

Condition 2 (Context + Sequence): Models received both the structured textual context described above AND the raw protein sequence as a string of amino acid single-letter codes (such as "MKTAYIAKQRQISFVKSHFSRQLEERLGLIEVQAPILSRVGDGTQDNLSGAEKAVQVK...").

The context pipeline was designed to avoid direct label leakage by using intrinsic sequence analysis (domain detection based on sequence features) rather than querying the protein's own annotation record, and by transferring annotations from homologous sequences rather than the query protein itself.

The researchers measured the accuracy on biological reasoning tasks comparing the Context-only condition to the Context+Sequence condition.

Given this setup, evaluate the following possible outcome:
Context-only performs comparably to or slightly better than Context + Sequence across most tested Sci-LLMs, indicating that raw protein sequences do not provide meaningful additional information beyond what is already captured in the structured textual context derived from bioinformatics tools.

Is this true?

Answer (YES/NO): YES